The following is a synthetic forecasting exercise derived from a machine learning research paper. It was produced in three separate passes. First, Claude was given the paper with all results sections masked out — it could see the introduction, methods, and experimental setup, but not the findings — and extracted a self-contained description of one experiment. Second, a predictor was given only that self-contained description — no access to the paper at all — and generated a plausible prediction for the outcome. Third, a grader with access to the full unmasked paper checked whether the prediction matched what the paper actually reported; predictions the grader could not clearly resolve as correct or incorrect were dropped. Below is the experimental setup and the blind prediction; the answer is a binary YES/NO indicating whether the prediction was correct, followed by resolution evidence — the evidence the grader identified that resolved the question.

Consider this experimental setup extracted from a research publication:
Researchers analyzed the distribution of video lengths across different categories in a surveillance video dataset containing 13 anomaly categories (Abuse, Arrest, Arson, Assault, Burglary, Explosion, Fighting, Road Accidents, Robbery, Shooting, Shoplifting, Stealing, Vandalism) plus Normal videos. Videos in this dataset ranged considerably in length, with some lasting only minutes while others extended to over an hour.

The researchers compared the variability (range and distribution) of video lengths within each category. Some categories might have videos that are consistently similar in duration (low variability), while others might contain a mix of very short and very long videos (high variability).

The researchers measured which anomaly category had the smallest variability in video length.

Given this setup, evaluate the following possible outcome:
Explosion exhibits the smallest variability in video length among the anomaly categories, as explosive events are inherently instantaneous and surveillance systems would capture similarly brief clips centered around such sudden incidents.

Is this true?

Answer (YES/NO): NO